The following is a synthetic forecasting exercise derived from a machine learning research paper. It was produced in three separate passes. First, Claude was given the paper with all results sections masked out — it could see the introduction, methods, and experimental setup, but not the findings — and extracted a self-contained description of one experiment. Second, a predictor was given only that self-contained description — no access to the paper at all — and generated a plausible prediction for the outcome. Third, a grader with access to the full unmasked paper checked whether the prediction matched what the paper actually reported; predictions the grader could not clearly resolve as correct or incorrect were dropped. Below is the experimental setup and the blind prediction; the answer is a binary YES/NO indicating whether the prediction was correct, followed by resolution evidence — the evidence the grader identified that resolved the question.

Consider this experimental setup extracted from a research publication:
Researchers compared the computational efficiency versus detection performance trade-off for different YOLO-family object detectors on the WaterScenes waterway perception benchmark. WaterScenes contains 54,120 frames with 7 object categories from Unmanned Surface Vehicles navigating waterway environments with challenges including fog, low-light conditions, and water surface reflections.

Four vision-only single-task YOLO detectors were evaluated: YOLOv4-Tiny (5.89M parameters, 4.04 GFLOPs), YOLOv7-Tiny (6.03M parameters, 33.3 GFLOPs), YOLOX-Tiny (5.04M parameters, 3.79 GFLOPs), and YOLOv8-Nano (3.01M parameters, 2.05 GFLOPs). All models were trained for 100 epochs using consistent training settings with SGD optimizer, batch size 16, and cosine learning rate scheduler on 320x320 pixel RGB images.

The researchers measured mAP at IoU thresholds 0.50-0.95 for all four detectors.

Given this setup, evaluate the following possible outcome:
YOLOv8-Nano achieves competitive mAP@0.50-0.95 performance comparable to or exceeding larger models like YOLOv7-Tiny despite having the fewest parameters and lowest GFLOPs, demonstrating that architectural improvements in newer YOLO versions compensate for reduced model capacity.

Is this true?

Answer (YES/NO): YES